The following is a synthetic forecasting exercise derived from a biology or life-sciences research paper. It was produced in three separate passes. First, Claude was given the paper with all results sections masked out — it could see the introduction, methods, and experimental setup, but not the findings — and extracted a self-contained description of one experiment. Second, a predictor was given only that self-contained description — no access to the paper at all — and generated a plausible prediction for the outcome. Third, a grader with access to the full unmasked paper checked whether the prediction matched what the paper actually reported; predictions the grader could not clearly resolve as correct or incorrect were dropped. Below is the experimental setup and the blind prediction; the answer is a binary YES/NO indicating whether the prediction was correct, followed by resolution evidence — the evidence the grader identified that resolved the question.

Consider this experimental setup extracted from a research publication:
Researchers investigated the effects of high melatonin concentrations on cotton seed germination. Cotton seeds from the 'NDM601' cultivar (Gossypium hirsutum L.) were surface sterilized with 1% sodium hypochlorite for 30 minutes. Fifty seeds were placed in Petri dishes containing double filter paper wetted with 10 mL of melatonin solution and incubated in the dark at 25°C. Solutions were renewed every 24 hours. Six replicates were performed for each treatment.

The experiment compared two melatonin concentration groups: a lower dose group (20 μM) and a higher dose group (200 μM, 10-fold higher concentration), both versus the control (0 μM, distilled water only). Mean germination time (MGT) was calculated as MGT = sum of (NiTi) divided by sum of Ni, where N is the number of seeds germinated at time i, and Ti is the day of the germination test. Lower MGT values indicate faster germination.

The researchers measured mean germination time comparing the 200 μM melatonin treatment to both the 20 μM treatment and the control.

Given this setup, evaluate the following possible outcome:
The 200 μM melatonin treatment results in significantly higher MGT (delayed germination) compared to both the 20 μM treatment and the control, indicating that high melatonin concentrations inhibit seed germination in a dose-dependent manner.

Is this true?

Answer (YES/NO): YES